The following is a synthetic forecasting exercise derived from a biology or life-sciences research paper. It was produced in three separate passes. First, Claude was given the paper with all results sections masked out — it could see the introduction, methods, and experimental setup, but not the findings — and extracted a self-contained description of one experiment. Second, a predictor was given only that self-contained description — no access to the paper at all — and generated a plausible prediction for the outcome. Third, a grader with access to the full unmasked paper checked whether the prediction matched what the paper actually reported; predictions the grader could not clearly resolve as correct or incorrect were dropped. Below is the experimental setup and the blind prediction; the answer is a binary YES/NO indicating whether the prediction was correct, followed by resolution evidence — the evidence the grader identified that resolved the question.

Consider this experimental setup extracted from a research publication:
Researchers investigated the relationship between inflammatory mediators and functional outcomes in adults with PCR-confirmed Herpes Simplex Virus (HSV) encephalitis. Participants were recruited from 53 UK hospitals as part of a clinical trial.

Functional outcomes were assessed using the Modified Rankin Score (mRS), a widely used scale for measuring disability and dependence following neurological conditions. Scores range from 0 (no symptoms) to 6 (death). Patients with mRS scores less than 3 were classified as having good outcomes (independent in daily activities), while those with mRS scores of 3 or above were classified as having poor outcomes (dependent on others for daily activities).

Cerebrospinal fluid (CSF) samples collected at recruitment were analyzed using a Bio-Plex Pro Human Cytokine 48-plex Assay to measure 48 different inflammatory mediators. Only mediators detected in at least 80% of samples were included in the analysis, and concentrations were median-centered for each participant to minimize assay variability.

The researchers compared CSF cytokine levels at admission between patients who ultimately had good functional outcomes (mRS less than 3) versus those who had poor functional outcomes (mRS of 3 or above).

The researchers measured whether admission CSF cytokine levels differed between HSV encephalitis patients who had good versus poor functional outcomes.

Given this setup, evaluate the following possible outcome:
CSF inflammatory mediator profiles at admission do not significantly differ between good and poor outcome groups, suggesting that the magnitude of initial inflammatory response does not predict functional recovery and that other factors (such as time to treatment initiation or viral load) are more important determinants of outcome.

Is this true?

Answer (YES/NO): NO